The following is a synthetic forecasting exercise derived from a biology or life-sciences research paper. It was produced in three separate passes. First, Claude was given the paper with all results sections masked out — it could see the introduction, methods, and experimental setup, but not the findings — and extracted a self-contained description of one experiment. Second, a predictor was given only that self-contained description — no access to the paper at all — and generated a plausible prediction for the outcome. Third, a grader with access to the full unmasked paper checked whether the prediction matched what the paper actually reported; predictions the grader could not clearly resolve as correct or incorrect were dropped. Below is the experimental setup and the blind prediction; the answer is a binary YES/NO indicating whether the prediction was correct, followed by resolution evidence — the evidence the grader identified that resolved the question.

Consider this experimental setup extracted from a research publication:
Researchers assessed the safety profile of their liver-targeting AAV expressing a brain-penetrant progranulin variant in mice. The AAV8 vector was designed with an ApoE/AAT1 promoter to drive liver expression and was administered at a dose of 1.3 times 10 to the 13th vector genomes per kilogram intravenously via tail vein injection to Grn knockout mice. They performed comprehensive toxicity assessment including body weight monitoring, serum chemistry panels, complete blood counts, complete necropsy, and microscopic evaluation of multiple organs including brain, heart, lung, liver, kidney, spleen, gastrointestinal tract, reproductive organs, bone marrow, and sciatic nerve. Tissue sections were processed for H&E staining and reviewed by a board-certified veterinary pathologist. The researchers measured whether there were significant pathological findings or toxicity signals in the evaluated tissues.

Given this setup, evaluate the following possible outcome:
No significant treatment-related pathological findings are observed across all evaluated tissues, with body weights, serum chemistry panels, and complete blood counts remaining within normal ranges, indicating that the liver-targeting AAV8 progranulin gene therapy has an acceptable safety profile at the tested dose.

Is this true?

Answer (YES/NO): NO